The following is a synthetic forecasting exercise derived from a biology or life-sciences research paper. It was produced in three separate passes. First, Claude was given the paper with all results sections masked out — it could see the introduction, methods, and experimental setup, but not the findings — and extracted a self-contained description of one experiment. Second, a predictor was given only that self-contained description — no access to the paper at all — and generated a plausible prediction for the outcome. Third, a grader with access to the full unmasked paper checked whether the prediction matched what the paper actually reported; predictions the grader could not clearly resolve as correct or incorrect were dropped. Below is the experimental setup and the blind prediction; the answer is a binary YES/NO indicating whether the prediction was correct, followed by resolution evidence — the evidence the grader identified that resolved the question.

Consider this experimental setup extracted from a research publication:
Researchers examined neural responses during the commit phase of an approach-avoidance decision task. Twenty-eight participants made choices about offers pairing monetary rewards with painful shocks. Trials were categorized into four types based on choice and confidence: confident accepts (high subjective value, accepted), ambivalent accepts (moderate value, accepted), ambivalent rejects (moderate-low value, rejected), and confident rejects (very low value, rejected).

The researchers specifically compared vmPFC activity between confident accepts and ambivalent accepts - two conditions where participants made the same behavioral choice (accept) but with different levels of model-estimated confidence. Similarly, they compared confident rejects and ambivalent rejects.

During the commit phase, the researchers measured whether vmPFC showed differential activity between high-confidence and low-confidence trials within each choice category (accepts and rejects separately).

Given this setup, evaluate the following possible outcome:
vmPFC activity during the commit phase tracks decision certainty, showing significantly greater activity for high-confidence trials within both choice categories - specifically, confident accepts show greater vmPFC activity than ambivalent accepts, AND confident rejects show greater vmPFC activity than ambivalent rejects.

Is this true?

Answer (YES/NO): YES